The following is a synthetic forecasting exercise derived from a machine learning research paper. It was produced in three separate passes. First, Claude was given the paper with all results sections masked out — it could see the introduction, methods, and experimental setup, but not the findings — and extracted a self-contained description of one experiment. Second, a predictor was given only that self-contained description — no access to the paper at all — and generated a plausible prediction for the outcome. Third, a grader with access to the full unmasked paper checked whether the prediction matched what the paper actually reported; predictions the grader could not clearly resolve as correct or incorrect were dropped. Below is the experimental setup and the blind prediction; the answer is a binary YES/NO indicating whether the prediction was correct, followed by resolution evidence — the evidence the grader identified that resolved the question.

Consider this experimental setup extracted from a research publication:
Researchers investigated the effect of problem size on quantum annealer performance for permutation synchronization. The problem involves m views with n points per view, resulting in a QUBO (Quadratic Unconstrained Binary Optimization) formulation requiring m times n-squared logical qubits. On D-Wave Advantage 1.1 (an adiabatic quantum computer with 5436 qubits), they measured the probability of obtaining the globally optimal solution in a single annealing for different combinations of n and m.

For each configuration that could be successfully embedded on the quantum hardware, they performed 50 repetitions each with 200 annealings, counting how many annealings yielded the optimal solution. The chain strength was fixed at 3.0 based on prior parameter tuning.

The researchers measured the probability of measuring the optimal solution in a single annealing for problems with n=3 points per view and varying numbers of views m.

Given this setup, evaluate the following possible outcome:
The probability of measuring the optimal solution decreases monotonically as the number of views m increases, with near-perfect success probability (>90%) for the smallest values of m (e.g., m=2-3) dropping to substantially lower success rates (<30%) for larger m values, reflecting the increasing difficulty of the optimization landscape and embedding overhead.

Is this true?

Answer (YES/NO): YES